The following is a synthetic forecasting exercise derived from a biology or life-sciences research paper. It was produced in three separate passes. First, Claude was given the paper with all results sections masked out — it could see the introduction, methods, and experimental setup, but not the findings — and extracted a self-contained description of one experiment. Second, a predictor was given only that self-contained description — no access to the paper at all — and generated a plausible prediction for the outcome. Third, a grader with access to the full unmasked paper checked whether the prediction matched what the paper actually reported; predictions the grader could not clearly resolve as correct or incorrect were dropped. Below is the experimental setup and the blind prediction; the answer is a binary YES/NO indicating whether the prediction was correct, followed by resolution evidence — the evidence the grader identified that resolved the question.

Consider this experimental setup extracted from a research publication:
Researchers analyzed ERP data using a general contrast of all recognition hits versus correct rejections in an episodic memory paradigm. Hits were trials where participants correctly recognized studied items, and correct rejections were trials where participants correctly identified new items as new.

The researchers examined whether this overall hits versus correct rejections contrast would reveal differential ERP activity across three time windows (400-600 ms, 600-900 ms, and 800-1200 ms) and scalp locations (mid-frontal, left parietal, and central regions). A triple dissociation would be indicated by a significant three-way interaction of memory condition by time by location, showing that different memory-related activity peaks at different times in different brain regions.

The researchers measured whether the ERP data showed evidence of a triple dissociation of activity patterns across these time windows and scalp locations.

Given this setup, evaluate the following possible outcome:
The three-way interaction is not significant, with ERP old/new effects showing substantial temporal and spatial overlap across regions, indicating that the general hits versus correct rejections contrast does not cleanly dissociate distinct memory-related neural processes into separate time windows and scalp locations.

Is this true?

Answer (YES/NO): NO